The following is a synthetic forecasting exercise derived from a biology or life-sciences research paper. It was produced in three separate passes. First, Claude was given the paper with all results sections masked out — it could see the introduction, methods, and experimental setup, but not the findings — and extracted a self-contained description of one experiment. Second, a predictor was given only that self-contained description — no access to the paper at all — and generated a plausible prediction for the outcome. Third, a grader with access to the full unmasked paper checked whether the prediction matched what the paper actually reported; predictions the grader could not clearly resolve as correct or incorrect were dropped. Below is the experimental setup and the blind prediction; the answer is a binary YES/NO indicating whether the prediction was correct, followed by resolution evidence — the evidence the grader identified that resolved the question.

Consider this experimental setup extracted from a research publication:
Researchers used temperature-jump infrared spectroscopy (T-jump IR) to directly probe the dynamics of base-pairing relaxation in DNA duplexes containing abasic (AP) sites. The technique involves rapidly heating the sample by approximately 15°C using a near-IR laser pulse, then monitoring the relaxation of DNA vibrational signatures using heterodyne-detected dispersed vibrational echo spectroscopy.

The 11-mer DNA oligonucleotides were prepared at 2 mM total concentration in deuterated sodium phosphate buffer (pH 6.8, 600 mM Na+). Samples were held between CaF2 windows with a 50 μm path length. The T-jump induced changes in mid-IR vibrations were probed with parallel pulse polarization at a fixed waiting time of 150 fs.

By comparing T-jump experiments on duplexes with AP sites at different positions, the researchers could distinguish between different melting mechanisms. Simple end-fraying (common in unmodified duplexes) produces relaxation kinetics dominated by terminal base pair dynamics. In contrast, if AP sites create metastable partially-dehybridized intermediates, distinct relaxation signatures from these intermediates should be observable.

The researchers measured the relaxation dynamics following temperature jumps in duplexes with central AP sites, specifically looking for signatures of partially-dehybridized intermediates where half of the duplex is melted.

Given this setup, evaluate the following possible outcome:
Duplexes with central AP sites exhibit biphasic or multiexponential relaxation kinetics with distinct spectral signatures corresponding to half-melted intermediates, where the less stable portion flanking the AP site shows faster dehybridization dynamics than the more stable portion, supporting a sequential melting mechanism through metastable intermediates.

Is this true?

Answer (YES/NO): YES